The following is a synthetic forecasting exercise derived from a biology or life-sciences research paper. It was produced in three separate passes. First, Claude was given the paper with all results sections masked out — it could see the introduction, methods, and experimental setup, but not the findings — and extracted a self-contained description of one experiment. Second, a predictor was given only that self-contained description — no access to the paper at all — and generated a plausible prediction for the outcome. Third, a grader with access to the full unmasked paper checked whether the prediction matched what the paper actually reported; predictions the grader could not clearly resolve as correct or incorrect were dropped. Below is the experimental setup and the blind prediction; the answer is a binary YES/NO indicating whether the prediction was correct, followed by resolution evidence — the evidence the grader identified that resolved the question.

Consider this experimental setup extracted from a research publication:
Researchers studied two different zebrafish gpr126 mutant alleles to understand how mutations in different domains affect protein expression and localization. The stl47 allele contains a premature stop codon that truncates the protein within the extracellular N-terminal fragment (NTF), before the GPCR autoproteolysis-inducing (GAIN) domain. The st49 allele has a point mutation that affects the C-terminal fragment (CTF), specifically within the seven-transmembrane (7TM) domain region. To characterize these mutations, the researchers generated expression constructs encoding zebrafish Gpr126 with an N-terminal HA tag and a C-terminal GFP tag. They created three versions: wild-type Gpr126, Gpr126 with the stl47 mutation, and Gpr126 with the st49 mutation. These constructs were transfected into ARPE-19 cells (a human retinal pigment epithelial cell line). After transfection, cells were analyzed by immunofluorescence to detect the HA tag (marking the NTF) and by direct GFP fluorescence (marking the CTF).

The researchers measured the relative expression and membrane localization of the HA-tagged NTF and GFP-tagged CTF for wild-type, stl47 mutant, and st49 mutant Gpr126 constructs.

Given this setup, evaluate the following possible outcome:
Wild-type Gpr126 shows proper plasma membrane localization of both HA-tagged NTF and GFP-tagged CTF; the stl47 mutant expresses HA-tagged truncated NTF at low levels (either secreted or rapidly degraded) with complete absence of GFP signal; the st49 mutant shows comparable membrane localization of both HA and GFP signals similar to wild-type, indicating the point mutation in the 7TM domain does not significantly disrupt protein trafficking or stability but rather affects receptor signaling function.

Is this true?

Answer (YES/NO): NO